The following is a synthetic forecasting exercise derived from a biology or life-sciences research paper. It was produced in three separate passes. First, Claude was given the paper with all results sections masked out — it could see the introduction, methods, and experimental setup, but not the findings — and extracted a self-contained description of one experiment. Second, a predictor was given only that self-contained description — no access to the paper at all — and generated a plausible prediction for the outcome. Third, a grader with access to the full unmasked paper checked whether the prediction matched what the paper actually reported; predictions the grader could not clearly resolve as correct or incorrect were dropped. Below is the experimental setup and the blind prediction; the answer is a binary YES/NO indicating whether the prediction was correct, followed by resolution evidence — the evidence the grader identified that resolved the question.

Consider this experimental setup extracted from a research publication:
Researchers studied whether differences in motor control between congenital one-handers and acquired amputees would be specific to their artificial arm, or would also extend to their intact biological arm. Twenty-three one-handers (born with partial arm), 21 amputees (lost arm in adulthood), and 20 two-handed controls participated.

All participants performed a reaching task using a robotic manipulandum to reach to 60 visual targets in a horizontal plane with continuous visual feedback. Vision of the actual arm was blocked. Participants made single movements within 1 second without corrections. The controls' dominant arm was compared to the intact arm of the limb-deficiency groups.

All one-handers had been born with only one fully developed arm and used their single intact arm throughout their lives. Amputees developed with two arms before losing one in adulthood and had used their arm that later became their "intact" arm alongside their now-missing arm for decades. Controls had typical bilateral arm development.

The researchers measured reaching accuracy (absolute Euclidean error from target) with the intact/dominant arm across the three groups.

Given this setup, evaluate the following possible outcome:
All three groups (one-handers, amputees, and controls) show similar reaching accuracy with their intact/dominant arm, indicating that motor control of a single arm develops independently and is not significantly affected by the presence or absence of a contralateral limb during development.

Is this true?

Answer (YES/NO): NO